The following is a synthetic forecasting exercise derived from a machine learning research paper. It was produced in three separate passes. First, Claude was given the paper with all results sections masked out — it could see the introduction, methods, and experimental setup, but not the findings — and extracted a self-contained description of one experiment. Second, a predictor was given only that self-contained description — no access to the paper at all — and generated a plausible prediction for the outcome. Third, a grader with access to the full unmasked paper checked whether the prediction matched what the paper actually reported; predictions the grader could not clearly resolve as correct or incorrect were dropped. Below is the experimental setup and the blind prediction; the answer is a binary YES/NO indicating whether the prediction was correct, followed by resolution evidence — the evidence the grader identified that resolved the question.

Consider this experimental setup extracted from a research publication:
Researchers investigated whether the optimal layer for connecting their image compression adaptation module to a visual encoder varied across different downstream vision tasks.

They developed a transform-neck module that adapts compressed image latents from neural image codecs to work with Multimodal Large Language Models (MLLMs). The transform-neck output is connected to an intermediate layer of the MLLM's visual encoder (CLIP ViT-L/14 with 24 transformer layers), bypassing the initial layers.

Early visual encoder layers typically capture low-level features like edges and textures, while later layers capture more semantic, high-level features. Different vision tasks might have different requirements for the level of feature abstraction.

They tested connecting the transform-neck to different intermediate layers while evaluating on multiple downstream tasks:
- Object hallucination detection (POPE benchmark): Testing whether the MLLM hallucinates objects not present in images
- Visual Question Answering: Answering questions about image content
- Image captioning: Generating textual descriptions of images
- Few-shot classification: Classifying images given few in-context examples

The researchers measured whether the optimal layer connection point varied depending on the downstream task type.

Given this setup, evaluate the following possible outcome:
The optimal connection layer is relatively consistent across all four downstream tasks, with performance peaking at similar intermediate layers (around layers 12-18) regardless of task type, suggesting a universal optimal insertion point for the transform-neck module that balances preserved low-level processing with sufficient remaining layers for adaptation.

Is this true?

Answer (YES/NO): NO